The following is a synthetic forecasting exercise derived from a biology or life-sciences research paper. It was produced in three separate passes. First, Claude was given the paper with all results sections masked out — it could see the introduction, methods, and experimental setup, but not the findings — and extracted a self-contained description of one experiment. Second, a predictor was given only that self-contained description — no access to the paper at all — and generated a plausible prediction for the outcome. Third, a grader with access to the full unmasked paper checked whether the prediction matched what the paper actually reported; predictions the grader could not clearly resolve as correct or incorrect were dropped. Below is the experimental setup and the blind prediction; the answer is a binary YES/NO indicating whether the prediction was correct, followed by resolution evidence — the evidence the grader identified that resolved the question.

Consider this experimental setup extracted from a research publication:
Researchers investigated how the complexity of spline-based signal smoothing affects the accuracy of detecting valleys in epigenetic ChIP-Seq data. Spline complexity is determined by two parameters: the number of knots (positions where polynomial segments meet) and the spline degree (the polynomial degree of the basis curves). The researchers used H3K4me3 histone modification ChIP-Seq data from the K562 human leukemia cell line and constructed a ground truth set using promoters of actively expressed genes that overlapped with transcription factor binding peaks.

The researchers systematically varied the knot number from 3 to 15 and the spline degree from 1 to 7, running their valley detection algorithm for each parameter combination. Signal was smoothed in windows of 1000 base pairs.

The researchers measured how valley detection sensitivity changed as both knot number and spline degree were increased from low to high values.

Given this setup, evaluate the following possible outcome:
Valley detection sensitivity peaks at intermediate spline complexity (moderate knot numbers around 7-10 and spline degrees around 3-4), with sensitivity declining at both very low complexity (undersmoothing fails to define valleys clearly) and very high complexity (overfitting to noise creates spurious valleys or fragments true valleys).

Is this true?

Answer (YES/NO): NO